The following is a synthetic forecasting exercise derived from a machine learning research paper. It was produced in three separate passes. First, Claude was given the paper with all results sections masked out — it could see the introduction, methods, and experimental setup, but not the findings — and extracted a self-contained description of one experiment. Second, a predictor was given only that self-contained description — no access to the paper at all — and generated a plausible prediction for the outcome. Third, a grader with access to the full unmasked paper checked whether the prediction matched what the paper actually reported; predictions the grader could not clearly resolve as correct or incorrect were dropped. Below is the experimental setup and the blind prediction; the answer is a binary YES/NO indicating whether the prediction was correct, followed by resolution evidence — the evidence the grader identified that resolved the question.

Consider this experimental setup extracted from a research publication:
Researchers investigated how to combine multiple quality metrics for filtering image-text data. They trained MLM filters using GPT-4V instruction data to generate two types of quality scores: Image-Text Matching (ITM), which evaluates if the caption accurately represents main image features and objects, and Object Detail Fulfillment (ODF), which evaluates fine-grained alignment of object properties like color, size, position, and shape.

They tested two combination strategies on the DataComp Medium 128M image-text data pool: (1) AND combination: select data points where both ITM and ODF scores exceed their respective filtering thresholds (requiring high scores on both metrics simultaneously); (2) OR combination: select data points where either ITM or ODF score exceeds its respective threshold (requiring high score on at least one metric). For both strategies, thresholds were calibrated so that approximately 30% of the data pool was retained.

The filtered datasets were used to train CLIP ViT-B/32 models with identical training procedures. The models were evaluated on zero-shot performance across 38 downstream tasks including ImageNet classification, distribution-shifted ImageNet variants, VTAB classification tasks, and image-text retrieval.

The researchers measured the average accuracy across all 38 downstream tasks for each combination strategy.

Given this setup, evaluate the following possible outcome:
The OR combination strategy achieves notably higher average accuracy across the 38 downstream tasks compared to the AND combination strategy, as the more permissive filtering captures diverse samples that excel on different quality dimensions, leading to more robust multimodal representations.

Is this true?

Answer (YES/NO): NO